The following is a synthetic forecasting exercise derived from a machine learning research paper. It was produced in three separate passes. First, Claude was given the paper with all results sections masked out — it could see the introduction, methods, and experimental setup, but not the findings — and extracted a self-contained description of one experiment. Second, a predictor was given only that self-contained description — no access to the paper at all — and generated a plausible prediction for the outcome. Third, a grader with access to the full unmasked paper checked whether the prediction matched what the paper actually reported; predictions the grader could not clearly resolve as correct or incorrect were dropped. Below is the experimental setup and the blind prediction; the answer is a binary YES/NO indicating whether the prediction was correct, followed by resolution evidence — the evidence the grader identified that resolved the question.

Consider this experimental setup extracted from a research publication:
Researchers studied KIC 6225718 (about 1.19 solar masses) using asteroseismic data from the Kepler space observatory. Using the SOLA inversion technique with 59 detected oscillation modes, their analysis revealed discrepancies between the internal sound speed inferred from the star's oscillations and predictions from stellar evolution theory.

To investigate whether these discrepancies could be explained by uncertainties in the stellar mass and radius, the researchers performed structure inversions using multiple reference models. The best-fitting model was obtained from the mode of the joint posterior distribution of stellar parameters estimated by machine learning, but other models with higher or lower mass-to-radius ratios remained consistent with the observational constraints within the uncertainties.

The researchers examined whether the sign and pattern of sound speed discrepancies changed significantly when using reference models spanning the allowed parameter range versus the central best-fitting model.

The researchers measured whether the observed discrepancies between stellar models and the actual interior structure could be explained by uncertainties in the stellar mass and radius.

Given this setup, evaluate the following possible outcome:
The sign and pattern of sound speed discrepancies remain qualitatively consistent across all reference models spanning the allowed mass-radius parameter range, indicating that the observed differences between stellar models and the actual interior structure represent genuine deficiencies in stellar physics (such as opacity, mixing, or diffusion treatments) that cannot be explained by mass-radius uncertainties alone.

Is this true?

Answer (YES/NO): YES